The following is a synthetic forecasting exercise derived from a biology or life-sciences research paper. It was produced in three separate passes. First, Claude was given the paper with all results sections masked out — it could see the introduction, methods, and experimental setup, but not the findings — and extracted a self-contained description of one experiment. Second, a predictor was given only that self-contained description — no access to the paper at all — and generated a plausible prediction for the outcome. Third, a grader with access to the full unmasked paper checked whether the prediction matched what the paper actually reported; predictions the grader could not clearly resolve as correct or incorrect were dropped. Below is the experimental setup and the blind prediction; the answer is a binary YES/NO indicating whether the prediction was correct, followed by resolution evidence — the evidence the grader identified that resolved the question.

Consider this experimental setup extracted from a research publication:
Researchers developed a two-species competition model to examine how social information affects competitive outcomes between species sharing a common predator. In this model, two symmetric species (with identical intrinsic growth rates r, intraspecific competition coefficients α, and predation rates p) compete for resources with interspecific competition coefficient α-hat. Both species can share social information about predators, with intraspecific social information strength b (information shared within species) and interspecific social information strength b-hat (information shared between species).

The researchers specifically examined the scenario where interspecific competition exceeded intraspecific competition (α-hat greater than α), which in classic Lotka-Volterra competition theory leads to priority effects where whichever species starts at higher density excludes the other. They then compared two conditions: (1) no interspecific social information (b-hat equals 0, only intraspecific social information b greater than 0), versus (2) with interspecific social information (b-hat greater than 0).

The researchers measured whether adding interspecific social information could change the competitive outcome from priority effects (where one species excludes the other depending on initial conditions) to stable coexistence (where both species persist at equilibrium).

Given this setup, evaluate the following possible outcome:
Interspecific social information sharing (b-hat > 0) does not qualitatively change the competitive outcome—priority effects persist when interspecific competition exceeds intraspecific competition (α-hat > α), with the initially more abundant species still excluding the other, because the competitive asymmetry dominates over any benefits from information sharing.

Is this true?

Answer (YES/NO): NO